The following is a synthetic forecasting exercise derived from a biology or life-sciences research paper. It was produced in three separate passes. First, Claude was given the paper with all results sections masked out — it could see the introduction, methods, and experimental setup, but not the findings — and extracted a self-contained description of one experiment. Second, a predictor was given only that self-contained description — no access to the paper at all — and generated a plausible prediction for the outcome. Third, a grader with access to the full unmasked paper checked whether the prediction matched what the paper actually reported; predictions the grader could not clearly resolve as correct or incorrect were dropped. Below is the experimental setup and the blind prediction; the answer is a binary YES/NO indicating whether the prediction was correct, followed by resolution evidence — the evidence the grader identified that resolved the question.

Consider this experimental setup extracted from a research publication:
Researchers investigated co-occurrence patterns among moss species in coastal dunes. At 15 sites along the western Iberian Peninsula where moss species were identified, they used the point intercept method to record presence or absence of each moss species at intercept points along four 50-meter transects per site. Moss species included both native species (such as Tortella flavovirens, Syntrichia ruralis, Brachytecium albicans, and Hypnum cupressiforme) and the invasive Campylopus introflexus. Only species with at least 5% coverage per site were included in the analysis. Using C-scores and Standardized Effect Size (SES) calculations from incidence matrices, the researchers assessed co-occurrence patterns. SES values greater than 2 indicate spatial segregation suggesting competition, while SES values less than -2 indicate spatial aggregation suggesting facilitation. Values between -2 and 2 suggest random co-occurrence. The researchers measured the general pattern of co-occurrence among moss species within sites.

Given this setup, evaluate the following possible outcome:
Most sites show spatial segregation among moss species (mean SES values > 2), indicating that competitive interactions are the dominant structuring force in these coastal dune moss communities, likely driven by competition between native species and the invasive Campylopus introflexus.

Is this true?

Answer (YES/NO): NO